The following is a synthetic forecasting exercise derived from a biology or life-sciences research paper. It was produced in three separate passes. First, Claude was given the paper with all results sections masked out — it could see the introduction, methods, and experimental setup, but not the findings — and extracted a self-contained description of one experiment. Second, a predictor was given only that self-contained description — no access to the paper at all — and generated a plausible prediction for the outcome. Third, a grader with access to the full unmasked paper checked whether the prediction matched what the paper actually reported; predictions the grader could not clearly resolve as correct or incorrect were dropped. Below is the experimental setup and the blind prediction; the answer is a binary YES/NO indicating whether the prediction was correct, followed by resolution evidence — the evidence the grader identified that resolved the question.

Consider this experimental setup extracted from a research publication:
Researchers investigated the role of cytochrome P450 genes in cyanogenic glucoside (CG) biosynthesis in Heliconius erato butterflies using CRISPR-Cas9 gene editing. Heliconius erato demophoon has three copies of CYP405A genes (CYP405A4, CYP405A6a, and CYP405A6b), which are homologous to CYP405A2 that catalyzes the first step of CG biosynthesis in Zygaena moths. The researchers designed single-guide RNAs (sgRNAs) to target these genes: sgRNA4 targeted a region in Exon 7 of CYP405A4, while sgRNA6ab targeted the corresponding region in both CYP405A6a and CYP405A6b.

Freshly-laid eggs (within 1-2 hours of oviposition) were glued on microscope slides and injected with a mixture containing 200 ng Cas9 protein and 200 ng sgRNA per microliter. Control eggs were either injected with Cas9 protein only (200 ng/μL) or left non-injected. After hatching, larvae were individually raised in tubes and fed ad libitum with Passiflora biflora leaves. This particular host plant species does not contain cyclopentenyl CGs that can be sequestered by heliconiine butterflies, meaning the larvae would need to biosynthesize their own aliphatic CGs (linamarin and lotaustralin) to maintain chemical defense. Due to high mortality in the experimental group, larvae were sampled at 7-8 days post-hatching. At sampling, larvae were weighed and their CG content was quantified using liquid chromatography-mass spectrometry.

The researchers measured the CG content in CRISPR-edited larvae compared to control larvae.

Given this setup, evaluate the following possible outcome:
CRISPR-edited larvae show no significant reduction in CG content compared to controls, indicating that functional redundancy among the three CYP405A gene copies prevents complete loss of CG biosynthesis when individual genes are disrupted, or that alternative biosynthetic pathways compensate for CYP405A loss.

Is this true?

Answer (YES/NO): NO